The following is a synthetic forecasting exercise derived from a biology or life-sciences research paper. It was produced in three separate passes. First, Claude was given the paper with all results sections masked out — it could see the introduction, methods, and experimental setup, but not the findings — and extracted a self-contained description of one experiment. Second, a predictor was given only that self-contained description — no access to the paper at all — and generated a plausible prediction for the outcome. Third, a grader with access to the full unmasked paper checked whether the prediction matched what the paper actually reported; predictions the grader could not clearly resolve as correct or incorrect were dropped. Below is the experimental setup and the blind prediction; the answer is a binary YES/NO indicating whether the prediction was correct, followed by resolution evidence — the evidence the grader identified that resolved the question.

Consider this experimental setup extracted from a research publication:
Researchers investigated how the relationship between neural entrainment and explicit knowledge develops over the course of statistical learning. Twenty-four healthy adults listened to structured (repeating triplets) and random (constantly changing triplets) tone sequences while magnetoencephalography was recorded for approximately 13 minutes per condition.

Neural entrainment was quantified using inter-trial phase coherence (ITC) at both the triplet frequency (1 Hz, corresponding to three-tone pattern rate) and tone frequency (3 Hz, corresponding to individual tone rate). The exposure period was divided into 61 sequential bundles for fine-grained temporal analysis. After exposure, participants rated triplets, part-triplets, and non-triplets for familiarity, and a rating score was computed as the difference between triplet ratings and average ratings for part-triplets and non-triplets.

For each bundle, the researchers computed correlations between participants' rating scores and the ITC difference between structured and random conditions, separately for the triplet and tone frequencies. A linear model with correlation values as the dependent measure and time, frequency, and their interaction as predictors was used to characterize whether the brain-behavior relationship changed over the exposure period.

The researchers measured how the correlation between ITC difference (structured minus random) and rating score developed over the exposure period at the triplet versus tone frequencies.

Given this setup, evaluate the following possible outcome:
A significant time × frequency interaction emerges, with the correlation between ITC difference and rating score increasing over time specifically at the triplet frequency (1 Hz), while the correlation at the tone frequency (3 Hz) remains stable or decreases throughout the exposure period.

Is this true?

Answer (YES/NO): YES